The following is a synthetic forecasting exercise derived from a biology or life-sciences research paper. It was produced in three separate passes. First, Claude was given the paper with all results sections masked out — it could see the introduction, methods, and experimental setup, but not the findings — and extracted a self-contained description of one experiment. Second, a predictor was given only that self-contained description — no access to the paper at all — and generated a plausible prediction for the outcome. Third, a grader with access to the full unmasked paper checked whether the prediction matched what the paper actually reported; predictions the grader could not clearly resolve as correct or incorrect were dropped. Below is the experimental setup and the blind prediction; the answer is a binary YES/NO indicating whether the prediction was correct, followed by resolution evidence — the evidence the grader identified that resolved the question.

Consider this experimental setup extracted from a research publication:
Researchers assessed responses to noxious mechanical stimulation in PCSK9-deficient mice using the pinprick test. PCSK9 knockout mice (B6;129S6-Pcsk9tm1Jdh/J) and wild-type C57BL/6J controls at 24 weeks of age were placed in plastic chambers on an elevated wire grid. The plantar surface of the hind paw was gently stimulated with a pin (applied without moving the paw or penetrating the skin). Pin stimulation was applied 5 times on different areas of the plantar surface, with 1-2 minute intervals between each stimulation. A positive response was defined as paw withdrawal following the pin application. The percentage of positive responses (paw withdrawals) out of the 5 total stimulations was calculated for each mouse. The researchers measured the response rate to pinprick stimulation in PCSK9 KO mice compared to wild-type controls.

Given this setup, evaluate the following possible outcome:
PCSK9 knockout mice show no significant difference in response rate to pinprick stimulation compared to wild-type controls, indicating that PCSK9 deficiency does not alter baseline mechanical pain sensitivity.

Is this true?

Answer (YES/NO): NO